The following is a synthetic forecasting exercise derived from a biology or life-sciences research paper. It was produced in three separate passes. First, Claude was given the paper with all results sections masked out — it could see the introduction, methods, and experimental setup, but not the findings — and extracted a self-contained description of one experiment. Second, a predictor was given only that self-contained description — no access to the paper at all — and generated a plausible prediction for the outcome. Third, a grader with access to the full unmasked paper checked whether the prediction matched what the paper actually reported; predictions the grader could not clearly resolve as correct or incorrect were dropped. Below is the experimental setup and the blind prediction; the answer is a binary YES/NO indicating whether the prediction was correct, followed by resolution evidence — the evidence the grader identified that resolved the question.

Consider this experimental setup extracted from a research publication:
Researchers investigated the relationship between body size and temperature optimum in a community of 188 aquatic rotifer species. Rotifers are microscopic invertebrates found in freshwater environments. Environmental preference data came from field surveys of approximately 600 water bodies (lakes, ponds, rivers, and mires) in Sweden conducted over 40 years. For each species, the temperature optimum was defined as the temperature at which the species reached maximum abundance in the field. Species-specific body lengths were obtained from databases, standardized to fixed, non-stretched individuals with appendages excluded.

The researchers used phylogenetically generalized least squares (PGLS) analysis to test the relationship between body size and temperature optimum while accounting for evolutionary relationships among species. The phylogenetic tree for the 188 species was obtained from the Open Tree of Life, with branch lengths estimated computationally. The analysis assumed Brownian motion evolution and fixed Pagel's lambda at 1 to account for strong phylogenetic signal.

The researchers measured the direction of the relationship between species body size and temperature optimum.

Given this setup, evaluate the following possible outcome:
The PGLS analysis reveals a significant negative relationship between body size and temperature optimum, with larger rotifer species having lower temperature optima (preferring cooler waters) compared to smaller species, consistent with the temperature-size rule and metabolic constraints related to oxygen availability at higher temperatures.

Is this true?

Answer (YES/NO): YES